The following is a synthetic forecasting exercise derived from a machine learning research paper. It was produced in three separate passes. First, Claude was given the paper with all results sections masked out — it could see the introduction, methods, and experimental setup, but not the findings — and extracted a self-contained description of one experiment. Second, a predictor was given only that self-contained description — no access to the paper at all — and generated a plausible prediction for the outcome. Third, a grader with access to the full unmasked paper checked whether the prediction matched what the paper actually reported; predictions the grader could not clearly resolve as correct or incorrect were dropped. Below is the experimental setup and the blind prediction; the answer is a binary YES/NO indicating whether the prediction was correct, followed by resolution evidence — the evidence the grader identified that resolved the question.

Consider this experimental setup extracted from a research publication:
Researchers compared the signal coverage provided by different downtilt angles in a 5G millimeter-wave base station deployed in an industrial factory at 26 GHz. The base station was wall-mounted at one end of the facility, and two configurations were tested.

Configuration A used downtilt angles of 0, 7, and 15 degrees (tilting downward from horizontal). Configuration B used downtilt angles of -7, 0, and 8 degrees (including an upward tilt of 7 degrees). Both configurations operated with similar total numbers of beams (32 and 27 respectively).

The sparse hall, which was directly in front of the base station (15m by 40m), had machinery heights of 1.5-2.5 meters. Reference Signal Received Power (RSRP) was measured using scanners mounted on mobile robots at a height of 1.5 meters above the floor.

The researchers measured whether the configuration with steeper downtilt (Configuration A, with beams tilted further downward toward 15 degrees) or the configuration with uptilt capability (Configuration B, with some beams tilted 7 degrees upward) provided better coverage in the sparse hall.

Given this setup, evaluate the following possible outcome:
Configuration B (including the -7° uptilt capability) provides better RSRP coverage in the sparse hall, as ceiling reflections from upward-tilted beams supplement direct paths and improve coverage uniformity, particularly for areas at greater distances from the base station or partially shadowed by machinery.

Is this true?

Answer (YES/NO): NO